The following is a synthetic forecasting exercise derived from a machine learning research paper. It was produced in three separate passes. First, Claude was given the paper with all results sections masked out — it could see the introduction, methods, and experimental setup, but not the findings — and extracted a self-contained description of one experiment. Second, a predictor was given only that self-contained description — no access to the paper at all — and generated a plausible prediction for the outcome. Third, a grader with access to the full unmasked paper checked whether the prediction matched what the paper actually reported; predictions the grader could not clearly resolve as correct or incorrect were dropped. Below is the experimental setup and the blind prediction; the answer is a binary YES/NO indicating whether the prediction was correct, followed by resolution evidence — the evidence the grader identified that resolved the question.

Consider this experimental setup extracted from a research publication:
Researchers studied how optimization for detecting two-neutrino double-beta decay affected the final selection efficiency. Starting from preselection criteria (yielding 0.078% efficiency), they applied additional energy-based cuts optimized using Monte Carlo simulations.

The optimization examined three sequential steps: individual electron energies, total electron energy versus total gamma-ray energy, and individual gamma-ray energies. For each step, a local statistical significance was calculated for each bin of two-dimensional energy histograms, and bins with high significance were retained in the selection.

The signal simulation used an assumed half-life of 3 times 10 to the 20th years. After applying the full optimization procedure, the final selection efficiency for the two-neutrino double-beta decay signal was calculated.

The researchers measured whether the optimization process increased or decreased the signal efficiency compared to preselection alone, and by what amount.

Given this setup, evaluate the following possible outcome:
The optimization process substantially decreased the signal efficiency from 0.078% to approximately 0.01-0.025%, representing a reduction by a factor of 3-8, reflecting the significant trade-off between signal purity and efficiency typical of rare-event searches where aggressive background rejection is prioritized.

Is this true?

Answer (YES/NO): NO